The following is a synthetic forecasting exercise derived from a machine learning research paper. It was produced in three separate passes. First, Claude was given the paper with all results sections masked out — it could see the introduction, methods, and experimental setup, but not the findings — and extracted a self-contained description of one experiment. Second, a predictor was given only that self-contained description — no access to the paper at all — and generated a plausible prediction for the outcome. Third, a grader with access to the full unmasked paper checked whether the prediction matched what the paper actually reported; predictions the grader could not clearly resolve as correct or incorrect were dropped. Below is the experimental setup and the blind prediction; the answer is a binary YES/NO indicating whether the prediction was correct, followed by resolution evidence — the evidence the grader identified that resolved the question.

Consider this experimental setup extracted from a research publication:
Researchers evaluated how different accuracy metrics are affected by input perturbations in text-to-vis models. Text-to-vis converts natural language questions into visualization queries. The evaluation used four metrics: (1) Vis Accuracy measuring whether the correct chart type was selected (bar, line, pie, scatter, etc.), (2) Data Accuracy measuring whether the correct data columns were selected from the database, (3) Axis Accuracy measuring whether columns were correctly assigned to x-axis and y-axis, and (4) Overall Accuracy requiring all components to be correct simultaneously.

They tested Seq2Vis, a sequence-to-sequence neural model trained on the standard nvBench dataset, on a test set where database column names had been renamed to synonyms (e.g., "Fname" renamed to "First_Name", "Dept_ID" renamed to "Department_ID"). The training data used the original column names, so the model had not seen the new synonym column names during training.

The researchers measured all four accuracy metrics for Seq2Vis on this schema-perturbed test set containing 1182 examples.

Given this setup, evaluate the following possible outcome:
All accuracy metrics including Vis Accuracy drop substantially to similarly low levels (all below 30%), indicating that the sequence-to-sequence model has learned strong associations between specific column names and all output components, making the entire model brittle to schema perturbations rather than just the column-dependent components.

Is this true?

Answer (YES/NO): NO